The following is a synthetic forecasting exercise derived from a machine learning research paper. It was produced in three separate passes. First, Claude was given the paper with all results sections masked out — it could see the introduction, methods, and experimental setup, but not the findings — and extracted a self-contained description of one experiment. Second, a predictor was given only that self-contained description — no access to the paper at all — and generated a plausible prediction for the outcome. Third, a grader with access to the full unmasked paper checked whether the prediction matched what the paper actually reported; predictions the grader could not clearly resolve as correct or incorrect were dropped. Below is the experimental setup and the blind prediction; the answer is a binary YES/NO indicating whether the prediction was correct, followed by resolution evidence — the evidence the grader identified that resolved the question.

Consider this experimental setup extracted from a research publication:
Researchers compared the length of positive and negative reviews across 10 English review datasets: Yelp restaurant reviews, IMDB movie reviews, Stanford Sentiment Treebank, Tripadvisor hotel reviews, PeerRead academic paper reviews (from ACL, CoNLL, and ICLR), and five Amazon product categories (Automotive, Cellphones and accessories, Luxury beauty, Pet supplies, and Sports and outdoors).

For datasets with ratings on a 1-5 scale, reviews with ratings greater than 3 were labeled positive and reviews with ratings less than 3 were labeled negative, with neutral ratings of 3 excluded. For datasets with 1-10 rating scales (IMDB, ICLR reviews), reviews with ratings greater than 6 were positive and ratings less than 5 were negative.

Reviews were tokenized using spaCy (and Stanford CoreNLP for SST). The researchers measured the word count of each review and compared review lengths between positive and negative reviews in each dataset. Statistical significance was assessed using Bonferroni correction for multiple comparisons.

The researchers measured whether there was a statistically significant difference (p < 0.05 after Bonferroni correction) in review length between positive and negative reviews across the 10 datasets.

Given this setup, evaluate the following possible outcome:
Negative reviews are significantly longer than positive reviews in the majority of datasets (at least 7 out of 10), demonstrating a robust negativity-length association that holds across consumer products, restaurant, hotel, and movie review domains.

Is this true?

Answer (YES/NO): NO